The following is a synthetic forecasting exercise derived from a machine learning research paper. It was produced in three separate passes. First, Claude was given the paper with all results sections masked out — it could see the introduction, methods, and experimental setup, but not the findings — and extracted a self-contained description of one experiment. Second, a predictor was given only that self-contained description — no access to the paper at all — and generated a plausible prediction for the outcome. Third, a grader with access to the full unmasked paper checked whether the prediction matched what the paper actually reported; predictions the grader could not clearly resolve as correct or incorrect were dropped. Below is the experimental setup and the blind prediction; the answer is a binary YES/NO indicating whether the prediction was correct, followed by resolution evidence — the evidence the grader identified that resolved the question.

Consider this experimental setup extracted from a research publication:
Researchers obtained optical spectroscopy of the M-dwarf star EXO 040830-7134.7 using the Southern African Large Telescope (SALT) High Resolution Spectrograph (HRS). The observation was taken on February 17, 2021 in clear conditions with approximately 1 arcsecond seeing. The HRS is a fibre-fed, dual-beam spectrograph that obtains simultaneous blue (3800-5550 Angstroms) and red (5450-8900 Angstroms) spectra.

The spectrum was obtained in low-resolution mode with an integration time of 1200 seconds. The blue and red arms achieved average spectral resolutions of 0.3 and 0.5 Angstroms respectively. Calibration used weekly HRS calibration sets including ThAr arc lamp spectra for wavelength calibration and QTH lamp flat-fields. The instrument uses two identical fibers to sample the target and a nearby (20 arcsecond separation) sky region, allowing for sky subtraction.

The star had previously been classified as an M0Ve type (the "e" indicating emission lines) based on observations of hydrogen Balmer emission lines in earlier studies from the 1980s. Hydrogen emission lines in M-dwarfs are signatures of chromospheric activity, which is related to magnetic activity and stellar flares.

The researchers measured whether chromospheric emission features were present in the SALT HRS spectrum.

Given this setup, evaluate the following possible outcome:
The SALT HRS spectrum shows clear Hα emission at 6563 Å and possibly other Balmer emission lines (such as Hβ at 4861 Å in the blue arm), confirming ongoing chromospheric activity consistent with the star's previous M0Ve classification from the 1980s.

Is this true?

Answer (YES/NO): YES